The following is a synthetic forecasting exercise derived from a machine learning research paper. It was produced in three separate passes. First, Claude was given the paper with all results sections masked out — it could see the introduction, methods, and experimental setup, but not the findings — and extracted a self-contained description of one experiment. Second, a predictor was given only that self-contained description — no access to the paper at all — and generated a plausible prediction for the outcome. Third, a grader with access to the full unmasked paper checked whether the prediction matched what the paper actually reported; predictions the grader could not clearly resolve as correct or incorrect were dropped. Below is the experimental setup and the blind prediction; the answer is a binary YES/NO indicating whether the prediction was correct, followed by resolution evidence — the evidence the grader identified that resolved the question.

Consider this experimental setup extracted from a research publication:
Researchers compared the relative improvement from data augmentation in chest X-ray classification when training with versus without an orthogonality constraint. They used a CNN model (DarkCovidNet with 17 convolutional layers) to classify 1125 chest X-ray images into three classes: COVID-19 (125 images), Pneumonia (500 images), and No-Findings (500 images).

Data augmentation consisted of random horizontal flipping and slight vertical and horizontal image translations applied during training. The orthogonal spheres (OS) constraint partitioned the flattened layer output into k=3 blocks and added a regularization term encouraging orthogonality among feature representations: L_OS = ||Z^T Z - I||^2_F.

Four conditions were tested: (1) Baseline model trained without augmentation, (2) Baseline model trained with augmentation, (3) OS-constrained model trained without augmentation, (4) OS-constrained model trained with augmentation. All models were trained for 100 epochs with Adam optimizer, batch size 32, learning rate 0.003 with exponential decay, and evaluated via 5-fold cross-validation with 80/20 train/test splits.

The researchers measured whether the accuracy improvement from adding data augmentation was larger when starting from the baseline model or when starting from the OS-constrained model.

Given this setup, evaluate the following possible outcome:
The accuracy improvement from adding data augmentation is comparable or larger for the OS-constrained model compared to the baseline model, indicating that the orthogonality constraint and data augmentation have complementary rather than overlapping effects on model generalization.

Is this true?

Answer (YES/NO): NO